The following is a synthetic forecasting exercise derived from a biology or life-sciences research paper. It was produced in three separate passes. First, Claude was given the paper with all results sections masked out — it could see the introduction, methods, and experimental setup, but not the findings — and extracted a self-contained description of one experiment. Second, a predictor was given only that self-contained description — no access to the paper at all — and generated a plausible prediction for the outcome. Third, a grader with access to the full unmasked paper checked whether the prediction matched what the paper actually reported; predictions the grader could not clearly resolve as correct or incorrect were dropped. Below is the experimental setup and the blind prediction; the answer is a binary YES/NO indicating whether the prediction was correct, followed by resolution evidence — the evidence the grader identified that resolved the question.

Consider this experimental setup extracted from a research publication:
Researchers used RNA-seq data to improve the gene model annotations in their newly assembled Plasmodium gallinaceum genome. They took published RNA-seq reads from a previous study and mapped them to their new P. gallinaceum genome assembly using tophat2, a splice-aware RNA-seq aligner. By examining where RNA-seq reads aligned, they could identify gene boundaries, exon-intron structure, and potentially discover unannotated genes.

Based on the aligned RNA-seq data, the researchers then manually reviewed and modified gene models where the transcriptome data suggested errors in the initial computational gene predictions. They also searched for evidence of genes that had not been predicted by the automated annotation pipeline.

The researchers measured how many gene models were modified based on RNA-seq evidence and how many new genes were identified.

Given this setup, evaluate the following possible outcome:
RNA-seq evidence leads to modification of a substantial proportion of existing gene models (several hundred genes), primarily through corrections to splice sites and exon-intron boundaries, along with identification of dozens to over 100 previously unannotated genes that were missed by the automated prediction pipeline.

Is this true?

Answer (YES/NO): NO